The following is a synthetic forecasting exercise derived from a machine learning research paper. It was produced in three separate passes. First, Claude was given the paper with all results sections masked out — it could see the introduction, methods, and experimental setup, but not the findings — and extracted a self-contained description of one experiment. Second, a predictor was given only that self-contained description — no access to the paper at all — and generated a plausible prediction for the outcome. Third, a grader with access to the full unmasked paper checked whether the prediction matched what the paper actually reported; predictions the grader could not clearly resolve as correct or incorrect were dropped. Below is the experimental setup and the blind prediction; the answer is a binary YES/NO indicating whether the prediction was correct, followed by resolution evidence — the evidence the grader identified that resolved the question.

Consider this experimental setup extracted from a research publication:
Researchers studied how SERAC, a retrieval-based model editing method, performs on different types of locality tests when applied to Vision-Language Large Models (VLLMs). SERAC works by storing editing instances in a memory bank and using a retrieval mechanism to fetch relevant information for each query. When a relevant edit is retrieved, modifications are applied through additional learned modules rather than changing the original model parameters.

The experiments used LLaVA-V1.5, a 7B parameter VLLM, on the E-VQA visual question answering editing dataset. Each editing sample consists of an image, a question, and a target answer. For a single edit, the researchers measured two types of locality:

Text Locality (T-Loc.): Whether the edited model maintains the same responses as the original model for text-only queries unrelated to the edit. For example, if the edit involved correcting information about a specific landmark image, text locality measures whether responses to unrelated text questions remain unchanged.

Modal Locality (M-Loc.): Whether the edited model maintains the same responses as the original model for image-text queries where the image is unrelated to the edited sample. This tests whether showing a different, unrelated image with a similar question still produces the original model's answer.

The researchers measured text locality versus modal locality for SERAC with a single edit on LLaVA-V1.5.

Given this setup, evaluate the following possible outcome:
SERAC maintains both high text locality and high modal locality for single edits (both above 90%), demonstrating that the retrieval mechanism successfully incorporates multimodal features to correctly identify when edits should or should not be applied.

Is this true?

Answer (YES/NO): NO